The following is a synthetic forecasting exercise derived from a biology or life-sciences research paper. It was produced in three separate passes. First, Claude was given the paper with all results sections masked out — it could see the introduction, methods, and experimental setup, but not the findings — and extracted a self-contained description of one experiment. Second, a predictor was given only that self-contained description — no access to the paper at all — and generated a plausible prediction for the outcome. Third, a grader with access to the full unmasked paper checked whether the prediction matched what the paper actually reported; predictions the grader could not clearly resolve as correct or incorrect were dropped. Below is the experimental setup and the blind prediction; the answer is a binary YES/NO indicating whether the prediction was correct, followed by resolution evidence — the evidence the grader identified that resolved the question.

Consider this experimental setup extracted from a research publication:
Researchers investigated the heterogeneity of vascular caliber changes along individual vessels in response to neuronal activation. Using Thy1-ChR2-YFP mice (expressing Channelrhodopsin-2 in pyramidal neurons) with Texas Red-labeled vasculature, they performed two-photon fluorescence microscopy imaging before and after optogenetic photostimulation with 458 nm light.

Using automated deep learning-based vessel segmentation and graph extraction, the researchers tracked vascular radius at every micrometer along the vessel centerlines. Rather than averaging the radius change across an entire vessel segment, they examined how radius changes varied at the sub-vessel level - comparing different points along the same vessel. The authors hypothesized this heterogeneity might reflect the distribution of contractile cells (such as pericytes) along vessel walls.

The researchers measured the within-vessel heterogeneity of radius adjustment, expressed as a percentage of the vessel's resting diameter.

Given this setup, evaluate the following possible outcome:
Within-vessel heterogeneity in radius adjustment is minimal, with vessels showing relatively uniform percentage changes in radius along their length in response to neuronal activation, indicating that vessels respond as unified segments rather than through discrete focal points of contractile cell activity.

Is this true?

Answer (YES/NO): NO